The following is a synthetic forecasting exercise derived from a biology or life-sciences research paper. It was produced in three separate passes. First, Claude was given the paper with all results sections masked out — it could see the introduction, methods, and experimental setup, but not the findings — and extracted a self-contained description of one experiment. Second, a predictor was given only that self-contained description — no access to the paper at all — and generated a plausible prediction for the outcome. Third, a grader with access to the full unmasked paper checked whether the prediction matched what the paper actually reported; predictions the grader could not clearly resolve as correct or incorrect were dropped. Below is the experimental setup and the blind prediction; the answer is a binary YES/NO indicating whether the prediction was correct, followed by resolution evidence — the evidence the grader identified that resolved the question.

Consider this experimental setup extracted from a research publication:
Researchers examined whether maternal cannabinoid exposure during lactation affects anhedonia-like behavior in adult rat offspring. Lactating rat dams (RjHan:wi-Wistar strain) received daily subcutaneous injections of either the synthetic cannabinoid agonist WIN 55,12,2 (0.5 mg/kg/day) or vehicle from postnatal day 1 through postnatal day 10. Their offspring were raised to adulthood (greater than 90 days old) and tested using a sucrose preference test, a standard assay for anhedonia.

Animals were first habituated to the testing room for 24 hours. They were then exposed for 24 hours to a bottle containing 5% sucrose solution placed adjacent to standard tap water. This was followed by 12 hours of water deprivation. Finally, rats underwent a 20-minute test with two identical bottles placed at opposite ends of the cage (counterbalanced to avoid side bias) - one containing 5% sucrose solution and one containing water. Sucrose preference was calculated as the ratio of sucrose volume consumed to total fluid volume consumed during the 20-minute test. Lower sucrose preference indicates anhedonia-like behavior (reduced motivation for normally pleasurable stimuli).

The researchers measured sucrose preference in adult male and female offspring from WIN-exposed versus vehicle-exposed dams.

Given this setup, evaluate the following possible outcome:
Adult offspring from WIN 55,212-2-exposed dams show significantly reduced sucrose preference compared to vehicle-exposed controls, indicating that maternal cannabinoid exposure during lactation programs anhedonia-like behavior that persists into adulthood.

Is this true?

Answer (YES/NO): NO